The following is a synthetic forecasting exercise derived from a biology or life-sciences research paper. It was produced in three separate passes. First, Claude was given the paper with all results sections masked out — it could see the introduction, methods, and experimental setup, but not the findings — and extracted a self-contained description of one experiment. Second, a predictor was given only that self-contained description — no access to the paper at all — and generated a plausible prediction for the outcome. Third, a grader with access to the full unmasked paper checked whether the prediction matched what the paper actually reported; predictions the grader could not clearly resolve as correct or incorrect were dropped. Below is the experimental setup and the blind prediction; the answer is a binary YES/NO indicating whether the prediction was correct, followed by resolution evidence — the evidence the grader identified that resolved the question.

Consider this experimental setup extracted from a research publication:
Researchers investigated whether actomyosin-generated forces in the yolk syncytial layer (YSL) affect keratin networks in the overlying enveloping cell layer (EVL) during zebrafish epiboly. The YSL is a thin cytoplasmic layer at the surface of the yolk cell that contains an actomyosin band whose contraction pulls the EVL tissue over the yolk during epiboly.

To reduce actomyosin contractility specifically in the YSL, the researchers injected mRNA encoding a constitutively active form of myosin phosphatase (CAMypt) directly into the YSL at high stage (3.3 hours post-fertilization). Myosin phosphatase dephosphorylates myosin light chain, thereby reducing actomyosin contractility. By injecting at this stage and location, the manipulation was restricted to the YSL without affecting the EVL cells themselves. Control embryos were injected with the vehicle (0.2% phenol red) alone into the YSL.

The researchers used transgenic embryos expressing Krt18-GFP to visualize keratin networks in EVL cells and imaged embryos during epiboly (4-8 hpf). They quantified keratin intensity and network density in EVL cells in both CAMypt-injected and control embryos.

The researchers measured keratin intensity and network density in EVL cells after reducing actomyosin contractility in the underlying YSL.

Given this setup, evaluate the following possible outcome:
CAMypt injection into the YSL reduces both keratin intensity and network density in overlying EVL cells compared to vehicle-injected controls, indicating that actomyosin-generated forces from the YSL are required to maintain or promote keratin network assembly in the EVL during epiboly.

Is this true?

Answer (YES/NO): YES